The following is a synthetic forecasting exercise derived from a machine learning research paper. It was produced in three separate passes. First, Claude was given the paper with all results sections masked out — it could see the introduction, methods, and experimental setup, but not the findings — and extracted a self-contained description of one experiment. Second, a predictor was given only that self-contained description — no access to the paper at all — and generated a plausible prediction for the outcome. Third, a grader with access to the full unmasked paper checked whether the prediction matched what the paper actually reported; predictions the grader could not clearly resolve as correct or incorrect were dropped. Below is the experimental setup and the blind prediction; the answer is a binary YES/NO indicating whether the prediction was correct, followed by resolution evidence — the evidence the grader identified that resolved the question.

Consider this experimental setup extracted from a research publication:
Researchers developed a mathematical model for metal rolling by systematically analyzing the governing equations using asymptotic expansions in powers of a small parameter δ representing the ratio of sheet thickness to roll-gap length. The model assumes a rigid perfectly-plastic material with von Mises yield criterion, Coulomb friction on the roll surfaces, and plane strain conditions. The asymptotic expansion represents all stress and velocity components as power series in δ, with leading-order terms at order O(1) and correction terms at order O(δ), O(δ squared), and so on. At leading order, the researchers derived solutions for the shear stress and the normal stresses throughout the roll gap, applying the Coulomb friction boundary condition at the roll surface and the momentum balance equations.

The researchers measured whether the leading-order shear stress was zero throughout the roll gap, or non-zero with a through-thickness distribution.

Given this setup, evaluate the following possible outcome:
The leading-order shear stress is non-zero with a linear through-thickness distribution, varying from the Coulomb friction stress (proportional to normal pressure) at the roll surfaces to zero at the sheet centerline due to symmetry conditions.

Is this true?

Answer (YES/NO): NO